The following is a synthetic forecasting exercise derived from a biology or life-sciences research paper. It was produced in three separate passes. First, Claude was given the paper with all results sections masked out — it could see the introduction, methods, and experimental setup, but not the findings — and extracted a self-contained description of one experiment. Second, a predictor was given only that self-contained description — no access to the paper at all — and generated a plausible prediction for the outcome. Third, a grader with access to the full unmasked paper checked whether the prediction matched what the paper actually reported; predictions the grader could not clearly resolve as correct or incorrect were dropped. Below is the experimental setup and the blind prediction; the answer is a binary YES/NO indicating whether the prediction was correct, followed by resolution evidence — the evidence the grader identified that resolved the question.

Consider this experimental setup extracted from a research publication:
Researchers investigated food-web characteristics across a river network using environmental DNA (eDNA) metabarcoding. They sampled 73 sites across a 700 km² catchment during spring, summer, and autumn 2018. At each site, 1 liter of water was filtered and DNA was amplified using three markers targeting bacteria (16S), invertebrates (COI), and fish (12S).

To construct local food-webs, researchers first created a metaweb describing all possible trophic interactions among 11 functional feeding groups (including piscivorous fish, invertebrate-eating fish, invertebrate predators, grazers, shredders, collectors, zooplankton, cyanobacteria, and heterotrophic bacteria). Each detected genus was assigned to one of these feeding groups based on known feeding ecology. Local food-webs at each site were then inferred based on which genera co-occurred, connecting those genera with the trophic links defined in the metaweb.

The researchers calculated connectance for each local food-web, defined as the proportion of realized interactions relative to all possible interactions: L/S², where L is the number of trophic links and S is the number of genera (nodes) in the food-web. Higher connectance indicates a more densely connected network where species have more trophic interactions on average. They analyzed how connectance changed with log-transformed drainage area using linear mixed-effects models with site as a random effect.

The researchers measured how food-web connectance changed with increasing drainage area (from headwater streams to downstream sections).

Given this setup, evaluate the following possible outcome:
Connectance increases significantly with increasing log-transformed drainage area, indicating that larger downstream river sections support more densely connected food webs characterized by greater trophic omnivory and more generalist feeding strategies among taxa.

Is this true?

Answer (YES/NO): NO